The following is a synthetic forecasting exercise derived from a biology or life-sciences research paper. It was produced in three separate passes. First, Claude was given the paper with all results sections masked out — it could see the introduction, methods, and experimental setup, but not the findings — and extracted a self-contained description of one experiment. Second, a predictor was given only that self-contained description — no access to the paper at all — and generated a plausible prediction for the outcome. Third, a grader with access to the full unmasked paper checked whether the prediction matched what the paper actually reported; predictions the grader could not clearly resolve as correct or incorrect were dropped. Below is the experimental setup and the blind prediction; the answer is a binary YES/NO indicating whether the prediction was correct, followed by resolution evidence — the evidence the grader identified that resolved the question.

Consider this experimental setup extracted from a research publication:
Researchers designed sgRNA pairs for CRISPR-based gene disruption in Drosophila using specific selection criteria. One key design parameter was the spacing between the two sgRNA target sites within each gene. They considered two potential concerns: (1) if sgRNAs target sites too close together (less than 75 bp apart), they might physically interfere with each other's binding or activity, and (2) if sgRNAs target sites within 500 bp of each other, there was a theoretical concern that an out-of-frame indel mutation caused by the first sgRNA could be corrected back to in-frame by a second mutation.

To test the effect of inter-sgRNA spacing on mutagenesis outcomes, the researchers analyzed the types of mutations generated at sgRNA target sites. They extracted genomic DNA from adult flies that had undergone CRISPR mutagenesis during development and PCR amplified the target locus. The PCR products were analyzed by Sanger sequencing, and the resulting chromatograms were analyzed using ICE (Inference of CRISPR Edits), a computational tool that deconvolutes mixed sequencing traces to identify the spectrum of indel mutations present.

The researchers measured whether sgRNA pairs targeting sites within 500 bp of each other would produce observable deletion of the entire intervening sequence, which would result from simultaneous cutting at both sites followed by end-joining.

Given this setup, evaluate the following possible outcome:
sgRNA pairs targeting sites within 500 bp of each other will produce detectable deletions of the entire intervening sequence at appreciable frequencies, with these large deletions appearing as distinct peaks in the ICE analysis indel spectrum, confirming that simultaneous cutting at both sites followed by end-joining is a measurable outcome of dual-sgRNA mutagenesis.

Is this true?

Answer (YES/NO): YES